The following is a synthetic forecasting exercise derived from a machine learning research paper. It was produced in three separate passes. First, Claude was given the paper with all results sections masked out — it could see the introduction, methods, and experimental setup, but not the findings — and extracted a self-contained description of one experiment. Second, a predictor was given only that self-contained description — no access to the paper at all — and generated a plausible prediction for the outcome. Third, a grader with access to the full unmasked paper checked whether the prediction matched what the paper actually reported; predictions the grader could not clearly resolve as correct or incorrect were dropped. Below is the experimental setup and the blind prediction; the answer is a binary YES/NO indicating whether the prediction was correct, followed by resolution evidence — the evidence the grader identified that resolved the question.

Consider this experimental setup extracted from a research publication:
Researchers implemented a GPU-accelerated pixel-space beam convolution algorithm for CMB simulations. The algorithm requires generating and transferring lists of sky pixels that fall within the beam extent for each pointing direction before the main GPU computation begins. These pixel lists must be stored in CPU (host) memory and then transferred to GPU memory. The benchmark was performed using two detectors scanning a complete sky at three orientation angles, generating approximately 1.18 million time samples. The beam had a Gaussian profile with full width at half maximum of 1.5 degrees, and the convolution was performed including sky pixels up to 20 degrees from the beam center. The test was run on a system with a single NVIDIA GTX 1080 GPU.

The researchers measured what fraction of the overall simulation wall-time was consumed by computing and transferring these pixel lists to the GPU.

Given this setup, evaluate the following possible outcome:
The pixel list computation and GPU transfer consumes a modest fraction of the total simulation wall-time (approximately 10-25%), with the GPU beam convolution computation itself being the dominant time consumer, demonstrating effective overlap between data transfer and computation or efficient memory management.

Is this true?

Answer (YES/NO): YES